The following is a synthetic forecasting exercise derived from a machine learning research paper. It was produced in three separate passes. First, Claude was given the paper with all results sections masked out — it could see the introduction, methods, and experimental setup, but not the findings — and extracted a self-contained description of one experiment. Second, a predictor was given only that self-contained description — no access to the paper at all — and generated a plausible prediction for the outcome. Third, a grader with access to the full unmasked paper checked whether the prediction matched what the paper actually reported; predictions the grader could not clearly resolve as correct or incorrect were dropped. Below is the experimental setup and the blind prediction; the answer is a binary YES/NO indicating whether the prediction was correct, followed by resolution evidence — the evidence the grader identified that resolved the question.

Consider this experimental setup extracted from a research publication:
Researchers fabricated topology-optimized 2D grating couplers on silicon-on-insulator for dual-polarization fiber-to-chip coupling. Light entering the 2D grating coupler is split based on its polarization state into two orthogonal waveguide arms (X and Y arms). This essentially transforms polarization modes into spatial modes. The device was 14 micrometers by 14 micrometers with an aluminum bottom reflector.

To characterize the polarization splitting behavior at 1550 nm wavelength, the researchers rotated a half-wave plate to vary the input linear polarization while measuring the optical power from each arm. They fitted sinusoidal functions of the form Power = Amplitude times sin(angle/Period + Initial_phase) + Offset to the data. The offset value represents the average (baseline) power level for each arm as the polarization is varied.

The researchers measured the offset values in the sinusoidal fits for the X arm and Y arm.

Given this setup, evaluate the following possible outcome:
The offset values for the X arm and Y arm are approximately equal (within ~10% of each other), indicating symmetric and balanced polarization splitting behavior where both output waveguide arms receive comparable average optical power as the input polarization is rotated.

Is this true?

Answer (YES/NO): YES